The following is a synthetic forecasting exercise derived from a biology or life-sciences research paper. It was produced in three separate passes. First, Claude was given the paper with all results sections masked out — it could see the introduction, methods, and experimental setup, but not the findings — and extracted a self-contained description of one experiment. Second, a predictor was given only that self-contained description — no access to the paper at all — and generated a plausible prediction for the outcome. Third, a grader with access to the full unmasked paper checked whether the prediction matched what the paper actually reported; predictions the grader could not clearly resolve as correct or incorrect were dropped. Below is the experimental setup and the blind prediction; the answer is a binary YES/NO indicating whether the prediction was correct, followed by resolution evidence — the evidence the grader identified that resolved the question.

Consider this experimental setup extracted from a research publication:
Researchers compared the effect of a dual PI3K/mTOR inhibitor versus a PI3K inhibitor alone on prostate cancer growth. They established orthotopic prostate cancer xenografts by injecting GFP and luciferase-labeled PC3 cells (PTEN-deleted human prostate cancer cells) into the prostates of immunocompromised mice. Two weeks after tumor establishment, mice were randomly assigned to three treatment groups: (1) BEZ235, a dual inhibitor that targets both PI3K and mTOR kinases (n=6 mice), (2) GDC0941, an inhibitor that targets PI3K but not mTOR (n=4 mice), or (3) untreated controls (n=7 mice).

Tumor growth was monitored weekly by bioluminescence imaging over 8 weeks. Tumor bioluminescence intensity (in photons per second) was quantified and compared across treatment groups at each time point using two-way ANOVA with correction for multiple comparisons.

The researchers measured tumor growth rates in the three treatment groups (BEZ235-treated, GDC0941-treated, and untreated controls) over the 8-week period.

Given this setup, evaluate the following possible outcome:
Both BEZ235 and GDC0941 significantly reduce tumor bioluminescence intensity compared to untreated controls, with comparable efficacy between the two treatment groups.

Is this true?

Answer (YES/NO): NO